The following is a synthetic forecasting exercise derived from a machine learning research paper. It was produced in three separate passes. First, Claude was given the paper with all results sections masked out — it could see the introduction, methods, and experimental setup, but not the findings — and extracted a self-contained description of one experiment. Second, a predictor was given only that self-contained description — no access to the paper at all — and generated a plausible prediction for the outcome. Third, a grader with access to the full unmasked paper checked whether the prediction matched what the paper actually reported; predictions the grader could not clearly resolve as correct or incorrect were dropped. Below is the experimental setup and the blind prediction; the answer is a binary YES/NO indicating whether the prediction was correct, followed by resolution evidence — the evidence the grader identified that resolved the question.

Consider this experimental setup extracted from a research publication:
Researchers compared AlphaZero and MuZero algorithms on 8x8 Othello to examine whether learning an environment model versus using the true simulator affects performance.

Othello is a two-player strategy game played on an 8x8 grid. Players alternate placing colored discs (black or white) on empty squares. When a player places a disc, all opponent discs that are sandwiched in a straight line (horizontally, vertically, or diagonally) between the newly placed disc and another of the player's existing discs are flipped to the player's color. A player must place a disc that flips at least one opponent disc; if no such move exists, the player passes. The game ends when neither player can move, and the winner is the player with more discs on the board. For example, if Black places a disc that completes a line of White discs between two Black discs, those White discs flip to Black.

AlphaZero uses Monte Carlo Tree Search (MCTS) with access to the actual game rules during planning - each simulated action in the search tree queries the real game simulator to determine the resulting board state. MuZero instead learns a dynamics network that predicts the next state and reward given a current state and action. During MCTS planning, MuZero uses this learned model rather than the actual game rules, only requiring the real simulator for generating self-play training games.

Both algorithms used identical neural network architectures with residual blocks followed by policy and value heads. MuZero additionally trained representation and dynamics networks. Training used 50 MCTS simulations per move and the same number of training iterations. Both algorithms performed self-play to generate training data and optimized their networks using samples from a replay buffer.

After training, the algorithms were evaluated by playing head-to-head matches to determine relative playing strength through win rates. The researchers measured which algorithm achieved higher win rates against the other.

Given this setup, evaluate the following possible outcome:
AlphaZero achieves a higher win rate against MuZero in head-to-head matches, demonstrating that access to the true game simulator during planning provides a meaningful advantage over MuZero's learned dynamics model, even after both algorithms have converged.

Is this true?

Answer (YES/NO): YES